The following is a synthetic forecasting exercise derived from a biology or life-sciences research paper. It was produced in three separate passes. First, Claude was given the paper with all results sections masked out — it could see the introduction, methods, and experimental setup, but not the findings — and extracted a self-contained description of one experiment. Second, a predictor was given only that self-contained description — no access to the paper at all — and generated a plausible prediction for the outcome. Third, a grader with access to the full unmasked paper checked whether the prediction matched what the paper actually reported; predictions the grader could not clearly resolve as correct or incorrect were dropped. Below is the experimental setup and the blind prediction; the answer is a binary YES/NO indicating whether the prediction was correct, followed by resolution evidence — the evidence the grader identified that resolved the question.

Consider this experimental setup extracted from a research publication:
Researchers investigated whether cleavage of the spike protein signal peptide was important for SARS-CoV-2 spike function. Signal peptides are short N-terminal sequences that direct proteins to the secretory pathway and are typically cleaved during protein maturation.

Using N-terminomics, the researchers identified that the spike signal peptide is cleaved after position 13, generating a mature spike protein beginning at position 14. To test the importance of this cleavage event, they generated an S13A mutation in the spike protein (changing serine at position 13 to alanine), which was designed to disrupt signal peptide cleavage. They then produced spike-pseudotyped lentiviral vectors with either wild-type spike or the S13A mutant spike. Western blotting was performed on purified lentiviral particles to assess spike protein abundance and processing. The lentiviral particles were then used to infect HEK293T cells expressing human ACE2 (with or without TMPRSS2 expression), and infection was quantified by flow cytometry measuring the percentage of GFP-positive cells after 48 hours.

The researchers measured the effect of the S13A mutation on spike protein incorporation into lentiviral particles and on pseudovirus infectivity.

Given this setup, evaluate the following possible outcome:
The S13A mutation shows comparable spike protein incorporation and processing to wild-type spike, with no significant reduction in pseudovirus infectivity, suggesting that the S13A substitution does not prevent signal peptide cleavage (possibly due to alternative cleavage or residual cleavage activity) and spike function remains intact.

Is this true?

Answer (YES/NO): YES